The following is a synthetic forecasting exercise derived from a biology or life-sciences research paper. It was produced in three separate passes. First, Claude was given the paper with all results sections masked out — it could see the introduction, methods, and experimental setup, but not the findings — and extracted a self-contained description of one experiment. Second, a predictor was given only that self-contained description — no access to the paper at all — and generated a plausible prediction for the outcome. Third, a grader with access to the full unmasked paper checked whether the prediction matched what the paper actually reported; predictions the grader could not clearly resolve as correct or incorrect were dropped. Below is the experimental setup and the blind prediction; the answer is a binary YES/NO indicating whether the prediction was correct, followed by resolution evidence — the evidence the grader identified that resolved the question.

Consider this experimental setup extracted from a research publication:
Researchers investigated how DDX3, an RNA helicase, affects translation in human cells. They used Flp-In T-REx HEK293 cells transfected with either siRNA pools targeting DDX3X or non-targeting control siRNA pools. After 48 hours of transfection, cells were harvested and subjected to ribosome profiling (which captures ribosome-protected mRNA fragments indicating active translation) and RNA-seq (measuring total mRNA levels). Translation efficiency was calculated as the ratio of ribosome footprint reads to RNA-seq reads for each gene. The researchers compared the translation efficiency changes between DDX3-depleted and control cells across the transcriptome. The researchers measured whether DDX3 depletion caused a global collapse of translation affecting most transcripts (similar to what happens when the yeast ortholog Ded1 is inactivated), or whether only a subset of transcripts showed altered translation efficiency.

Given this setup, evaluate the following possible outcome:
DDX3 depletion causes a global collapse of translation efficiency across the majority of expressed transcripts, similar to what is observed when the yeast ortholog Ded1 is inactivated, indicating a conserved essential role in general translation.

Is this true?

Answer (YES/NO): NO